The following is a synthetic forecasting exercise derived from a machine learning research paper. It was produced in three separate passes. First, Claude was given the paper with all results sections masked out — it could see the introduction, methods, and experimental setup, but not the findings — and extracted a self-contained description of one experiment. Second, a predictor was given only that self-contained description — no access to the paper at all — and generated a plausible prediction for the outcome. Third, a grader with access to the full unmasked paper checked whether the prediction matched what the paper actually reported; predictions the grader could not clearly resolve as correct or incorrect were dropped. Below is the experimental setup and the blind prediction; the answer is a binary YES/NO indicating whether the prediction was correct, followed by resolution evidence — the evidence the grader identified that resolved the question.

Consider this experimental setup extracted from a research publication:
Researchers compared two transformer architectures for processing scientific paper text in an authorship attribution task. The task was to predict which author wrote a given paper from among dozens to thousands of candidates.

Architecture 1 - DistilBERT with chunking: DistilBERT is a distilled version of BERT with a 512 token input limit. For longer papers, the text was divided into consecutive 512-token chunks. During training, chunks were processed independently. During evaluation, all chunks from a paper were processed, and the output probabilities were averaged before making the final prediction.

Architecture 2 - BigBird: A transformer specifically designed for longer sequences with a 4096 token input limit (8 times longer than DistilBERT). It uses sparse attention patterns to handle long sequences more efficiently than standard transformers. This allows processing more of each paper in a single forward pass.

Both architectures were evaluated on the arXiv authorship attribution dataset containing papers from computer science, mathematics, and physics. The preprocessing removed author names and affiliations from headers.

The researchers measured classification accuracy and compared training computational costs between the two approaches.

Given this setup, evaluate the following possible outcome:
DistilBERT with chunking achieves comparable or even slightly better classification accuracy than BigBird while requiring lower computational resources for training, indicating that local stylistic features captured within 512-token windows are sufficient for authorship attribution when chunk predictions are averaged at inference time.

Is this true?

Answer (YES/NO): YES